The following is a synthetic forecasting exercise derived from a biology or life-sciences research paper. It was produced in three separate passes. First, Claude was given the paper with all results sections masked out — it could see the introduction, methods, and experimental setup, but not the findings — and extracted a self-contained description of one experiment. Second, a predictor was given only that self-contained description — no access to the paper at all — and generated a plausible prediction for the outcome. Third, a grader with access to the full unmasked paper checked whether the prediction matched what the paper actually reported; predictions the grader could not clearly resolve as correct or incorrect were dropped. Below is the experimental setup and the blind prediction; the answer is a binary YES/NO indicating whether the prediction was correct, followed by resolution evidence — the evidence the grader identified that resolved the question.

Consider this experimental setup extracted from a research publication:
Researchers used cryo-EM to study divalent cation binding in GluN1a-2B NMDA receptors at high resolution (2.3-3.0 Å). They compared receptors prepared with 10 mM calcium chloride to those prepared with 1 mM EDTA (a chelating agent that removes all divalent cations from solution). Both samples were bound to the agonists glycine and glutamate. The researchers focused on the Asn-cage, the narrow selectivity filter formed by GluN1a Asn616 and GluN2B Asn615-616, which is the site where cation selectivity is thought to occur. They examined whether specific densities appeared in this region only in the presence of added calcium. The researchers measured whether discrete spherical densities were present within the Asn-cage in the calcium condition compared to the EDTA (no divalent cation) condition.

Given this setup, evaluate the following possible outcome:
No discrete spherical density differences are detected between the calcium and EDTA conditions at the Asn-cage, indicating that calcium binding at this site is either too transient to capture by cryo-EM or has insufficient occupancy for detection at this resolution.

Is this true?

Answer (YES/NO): NO